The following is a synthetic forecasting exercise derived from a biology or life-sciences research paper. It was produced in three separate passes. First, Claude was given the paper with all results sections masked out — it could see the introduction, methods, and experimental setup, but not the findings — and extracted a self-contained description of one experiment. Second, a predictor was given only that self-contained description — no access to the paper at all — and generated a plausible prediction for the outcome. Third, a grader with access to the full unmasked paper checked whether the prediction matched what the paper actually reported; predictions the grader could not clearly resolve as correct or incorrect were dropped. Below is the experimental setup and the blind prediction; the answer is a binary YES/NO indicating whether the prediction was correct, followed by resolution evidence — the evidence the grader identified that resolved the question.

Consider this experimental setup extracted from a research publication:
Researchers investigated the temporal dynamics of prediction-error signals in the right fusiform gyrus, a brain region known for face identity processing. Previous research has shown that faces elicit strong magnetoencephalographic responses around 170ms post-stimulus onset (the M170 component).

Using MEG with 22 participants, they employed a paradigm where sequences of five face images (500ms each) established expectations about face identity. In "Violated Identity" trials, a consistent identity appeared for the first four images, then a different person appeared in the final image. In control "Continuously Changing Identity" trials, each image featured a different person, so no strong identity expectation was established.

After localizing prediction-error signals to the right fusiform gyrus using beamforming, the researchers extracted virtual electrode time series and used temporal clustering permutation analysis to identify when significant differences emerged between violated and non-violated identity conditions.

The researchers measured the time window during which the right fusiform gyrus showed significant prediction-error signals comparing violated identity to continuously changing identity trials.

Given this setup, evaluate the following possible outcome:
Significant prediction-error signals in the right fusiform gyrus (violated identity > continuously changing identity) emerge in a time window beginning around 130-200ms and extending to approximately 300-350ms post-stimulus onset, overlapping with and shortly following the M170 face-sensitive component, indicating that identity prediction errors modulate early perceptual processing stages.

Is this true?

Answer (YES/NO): NO